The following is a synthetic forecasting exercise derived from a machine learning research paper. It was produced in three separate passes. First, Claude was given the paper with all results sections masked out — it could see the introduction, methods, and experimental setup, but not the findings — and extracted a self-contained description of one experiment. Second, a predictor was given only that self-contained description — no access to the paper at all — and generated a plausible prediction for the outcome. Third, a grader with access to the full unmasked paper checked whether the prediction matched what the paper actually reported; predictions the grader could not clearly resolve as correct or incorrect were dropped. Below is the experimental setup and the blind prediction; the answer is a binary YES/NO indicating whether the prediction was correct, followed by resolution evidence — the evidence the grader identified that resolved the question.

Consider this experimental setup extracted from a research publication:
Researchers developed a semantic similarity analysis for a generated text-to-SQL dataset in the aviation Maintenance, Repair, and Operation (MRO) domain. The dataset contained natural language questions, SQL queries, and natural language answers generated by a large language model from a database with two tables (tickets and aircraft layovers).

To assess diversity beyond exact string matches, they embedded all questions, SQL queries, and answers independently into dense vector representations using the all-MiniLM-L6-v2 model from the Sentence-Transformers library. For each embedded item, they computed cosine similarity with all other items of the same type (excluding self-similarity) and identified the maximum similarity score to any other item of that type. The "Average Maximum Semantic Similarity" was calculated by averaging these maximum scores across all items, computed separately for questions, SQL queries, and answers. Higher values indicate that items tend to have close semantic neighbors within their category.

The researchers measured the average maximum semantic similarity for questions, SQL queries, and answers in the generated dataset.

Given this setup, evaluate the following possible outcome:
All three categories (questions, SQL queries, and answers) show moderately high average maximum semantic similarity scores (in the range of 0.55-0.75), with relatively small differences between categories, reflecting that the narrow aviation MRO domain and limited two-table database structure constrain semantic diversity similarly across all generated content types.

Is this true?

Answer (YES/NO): NO